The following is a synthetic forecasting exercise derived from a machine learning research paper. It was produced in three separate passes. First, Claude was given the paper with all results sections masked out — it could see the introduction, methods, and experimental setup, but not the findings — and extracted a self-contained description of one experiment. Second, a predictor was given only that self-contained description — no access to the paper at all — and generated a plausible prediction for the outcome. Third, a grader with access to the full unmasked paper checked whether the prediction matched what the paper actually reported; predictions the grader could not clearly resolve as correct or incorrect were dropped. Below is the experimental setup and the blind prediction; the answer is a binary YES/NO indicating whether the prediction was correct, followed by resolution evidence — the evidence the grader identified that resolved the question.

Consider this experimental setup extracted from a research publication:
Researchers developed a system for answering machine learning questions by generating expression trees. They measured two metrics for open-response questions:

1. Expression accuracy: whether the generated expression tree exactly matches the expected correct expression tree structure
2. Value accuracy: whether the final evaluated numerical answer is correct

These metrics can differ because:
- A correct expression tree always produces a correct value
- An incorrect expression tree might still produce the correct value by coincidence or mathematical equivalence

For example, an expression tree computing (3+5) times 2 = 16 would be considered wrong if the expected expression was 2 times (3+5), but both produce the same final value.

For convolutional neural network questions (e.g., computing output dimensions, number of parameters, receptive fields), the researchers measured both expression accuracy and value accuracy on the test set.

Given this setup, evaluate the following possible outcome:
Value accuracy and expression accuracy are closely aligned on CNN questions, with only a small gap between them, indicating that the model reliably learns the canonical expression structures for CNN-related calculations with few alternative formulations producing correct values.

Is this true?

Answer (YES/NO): YES